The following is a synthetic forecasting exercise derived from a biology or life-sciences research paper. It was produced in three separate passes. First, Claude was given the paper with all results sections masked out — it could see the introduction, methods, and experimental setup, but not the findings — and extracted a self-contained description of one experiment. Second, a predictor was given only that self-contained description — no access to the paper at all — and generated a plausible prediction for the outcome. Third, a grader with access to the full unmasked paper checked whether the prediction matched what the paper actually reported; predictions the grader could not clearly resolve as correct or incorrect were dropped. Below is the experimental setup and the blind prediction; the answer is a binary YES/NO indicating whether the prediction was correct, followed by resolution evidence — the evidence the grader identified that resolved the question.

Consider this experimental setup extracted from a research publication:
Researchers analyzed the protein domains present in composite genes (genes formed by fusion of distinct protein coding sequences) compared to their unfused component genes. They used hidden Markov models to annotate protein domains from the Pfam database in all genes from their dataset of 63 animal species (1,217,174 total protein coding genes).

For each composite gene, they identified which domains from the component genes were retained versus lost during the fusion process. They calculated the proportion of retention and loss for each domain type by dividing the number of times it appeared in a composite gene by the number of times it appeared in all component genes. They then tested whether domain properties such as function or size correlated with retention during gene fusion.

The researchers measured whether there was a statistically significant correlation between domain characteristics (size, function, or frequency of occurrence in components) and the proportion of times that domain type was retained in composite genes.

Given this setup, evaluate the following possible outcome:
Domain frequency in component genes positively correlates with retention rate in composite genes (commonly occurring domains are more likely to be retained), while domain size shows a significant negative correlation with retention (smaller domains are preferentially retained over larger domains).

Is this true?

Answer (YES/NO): NO